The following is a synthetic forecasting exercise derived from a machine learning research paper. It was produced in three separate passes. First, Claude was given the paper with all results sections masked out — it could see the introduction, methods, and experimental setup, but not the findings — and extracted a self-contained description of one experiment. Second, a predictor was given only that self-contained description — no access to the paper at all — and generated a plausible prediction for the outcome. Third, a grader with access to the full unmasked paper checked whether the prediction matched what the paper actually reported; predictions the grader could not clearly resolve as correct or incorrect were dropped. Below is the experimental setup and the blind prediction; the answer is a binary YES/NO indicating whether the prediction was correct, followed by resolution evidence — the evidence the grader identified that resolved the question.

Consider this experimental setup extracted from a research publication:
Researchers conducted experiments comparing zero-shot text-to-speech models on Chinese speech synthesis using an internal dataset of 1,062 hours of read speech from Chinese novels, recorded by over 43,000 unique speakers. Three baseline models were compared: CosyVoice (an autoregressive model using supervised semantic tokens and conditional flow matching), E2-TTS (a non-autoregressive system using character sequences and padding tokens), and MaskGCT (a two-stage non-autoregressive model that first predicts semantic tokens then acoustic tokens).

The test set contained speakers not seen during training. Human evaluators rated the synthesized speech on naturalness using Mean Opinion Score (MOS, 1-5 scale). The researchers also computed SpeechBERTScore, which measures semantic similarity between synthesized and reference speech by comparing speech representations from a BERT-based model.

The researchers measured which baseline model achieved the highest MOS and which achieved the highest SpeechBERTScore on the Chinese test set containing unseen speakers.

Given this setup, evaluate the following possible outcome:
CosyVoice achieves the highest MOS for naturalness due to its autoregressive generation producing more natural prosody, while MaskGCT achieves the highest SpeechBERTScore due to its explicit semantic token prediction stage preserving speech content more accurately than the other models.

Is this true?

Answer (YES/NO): NO